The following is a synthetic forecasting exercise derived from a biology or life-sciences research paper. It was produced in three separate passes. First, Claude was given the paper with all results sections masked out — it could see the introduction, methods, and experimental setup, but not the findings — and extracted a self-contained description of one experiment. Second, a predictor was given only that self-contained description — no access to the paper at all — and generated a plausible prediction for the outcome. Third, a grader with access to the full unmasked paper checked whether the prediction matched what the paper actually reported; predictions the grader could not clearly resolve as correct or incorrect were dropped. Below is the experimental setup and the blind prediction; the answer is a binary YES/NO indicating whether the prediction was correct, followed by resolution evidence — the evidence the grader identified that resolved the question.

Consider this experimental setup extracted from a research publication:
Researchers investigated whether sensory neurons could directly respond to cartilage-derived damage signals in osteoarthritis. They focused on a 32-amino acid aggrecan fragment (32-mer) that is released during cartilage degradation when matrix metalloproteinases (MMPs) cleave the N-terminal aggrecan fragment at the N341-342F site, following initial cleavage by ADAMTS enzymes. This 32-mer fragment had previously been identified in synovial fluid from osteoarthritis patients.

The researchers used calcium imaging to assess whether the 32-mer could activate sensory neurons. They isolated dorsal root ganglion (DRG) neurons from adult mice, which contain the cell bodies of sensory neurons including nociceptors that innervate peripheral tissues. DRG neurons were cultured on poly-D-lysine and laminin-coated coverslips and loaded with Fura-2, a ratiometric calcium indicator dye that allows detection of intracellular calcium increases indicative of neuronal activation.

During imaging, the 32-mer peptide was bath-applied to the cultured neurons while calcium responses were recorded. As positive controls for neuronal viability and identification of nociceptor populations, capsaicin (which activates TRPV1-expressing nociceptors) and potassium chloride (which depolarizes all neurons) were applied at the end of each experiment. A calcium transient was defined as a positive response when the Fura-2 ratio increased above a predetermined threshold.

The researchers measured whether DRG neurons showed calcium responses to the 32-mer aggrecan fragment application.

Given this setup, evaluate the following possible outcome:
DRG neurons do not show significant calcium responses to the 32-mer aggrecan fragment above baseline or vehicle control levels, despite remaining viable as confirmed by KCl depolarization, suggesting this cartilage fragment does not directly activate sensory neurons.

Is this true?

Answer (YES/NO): NO